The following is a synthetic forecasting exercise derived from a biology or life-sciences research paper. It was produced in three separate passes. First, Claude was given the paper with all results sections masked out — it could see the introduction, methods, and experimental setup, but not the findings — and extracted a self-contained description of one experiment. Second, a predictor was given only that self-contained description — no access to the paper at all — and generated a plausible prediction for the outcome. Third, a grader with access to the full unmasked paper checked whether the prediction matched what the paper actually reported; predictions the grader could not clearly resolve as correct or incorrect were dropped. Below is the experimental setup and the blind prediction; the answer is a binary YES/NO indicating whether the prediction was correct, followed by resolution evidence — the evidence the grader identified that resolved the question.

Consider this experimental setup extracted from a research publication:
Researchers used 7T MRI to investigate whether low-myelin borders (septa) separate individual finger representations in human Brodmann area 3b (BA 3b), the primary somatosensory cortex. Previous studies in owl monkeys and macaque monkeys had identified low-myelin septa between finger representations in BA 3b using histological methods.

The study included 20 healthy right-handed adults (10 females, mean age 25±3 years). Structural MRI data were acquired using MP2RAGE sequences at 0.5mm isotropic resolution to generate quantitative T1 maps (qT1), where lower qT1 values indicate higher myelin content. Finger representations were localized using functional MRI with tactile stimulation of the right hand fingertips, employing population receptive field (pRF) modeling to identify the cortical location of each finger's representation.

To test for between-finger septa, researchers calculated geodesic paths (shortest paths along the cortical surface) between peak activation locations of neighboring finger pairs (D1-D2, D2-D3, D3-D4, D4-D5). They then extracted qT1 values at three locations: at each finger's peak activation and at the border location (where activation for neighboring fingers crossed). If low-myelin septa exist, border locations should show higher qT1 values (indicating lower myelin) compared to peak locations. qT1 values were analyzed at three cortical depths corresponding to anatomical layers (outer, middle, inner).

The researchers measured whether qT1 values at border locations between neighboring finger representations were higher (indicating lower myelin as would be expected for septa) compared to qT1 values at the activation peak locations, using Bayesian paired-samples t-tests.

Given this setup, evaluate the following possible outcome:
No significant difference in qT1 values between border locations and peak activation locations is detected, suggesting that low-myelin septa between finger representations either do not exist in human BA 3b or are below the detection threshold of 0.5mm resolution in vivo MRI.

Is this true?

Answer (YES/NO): YES